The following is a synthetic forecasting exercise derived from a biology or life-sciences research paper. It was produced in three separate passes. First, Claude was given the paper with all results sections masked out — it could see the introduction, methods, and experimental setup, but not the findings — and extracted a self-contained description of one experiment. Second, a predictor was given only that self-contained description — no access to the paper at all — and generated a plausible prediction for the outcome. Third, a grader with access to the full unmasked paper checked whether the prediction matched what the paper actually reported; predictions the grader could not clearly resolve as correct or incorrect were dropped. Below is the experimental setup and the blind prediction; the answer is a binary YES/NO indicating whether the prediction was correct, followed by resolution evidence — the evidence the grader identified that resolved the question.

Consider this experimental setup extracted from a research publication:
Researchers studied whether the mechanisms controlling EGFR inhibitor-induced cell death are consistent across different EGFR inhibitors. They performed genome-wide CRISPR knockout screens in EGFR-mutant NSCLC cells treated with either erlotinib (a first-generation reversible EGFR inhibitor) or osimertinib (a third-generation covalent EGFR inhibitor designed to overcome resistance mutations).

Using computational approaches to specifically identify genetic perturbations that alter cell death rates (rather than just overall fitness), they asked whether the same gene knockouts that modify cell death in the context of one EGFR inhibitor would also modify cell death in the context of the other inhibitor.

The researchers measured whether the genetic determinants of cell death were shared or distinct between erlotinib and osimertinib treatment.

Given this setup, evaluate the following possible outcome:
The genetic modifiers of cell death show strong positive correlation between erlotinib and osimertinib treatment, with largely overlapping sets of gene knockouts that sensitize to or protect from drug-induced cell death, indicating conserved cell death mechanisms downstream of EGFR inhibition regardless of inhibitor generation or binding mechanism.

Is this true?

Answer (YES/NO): YES